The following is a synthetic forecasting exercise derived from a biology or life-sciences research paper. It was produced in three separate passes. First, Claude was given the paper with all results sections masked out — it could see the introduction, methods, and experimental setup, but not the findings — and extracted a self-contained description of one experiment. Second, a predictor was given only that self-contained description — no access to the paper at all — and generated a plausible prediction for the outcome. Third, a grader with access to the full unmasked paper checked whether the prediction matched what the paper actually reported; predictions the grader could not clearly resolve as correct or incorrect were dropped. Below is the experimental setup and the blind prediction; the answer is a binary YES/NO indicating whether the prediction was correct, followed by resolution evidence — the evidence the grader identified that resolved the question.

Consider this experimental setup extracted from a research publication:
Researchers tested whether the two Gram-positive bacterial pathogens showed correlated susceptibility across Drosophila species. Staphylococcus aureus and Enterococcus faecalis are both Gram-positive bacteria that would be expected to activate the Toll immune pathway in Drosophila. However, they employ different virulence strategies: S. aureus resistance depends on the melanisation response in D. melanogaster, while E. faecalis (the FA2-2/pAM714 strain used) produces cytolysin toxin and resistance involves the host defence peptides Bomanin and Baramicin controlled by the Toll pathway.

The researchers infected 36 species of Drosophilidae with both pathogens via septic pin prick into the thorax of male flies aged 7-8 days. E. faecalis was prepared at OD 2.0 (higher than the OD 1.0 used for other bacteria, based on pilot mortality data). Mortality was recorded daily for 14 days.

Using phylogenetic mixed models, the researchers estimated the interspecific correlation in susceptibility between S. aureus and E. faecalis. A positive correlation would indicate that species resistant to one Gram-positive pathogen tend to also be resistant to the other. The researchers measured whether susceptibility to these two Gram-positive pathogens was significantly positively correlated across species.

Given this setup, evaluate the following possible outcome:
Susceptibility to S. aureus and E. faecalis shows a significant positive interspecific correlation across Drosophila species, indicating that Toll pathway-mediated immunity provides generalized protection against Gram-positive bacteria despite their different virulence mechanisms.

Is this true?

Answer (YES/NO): YES